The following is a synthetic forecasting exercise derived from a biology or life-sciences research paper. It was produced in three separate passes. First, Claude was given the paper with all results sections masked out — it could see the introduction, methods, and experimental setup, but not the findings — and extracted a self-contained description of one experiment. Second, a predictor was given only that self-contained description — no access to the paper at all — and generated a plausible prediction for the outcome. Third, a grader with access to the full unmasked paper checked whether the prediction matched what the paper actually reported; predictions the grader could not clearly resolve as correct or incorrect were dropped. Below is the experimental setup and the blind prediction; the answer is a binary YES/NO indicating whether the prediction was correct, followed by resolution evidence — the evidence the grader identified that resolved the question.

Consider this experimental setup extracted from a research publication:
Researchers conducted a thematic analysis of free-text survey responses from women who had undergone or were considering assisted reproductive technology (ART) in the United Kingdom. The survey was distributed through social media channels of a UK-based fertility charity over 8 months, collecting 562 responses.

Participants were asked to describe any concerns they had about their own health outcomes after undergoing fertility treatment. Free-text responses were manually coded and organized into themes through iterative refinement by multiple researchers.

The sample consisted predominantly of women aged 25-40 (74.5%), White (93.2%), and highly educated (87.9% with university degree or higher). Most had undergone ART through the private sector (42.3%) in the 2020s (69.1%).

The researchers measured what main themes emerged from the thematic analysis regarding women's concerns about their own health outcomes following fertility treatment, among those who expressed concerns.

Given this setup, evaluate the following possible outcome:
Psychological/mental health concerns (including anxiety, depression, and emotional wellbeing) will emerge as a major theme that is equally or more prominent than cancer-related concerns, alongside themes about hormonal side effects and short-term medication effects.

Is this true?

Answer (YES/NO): NO